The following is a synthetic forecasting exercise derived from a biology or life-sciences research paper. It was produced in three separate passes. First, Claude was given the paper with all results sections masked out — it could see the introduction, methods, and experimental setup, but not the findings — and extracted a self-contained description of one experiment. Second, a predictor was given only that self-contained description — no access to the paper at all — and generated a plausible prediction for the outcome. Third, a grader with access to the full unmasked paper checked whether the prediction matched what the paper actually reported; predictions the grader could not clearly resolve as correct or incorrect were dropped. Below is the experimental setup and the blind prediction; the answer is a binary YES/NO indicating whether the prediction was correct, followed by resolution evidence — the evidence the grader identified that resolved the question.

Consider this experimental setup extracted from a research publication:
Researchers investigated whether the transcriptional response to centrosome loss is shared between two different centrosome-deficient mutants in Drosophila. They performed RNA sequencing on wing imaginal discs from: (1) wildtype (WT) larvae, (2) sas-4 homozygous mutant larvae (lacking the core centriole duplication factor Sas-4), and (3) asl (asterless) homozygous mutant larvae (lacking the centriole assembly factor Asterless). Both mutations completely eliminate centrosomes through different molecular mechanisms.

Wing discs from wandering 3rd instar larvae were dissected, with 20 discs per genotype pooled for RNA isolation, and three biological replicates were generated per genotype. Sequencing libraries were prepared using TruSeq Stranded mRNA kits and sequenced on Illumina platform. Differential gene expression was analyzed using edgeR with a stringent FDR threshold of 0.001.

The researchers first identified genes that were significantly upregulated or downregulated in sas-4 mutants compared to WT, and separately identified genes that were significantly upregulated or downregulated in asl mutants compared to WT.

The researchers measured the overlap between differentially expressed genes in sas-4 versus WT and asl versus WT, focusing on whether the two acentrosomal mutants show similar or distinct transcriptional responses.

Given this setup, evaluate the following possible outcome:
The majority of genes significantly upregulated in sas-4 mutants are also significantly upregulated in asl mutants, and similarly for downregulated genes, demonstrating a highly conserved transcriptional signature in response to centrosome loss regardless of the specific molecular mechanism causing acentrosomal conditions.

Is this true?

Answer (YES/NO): NO